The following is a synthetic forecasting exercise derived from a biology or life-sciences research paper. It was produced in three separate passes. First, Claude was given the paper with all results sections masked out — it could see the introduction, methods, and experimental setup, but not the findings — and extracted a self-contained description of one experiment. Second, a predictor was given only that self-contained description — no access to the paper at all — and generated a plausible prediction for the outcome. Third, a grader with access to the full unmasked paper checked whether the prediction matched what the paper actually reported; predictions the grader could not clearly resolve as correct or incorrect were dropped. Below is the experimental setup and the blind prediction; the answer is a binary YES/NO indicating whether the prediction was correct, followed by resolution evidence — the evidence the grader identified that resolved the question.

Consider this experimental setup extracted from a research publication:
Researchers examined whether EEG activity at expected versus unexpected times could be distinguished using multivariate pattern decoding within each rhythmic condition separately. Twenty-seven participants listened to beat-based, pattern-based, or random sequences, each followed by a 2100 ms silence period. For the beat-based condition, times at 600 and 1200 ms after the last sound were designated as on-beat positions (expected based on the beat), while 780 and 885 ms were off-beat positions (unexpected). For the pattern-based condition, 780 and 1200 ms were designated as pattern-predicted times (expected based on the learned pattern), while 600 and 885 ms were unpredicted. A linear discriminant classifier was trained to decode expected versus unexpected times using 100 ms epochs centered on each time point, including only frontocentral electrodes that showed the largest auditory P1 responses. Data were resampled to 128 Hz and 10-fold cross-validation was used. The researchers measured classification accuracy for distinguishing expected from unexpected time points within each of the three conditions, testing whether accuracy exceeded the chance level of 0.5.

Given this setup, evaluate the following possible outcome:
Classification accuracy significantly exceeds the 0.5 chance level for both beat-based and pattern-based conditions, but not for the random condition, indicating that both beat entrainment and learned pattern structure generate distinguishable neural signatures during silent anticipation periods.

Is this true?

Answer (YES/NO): NO